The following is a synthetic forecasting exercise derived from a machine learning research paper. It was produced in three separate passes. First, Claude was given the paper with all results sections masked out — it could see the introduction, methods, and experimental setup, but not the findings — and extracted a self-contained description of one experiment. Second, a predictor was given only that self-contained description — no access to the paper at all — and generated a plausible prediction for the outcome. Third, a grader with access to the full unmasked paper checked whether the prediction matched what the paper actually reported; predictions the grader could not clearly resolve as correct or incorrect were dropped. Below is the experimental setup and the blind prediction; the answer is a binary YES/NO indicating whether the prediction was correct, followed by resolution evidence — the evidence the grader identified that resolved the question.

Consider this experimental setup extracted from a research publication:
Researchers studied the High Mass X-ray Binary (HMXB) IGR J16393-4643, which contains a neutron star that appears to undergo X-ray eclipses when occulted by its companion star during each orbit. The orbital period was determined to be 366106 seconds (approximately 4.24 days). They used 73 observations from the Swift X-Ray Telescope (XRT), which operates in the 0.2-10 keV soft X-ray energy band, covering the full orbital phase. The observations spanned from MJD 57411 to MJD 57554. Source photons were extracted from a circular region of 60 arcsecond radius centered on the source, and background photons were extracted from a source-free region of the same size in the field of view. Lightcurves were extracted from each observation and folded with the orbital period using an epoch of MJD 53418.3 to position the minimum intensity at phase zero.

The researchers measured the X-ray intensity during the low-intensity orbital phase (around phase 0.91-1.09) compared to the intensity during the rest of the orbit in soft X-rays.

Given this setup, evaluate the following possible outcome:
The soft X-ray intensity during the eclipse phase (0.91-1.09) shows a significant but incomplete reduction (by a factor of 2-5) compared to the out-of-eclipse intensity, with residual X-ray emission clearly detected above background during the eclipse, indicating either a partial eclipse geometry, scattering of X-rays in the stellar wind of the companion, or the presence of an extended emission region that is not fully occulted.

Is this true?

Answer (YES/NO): YES